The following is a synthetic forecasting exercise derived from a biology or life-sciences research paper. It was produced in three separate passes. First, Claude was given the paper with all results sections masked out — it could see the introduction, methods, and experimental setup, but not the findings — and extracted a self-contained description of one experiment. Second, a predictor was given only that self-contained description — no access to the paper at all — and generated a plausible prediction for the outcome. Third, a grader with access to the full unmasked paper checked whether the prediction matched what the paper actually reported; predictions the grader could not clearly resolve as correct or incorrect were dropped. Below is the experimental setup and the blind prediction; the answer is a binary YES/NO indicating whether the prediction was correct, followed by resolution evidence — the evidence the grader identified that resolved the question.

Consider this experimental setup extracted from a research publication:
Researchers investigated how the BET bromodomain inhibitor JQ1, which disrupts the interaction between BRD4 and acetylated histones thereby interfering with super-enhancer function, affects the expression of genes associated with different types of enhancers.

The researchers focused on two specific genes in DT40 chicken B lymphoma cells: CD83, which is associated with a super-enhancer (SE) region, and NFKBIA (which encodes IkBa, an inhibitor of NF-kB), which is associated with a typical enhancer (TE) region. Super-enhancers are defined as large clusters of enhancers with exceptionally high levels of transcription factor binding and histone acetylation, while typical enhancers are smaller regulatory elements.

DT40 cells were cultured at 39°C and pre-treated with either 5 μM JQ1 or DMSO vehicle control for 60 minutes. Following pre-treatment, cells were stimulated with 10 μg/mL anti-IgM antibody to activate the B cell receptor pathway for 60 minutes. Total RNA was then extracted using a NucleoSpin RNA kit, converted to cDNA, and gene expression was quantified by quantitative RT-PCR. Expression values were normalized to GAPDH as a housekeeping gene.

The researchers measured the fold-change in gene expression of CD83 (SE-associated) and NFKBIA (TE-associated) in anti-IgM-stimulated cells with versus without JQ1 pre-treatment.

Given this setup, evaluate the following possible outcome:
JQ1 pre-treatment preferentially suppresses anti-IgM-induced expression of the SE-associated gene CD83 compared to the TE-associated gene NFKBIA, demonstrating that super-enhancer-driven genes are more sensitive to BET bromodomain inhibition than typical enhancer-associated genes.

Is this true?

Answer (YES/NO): NO